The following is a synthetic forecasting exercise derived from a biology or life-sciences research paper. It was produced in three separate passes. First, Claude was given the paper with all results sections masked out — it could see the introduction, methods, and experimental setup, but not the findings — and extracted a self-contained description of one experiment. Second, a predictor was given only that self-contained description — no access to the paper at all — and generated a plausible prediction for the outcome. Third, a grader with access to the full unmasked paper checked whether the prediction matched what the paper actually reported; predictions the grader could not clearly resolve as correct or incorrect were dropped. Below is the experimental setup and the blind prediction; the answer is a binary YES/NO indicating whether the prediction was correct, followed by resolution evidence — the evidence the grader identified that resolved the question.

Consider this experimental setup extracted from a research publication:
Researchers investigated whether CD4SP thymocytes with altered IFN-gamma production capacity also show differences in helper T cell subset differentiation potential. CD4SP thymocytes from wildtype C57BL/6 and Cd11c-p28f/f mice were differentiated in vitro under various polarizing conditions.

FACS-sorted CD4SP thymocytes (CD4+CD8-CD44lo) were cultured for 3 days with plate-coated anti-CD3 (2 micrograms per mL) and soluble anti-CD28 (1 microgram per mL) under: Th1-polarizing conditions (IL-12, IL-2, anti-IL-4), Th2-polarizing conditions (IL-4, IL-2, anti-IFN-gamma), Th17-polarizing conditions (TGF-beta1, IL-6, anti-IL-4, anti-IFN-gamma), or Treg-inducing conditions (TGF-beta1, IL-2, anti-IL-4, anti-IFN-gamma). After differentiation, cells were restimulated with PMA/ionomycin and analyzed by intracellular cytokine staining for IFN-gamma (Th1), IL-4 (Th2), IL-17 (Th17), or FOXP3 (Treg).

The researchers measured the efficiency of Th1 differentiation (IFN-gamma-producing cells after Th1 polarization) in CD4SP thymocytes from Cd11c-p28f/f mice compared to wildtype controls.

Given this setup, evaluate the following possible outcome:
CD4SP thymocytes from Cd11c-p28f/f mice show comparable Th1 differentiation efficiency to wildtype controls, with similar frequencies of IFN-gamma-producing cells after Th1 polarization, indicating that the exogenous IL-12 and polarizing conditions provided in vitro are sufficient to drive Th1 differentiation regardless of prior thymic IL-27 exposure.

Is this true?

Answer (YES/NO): YES